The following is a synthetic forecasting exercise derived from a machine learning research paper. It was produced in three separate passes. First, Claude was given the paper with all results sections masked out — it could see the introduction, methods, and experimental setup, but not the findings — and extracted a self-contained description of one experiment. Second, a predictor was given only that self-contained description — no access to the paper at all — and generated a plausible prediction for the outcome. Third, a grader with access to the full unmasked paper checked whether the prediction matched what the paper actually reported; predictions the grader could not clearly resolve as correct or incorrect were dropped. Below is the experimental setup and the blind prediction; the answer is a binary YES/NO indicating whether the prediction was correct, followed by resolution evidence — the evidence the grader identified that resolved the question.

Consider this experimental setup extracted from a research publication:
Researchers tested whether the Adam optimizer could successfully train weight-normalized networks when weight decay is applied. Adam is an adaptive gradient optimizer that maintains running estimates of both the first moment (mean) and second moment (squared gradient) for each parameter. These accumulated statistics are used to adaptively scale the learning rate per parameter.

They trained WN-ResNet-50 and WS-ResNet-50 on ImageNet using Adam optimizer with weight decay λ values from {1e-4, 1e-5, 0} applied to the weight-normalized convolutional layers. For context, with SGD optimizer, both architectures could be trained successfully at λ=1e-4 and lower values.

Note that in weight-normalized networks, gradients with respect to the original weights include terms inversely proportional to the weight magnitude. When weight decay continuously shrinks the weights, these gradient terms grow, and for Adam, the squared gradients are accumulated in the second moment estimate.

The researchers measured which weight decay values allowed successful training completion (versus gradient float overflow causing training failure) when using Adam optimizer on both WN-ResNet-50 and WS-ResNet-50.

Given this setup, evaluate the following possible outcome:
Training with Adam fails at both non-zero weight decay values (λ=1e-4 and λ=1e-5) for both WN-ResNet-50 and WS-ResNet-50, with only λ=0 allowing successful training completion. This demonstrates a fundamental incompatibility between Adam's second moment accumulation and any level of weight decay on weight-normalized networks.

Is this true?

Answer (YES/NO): YES